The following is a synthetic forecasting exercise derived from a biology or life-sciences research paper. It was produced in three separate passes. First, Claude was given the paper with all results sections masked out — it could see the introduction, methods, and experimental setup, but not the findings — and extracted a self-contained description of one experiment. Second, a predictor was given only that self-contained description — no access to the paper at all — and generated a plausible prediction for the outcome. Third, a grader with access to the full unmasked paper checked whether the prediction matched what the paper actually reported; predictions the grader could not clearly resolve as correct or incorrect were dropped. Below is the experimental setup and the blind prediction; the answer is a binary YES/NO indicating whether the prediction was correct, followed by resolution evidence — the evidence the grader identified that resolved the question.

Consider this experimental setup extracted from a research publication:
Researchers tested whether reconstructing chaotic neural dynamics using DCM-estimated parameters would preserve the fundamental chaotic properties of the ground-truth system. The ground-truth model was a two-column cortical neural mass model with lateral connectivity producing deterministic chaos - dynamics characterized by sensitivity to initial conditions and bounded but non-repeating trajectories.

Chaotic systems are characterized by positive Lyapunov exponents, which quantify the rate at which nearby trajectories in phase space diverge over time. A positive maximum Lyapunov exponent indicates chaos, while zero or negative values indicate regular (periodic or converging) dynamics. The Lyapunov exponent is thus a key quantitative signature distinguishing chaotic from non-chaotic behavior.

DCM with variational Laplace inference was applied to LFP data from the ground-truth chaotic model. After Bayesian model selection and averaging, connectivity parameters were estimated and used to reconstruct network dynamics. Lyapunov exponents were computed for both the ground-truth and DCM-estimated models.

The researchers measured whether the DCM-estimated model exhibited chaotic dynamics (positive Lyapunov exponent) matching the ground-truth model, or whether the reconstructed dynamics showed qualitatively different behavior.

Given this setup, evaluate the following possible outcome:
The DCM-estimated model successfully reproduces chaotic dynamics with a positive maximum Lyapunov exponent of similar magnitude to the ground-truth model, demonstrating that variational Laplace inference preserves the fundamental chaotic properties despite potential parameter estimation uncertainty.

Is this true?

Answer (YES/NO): NO